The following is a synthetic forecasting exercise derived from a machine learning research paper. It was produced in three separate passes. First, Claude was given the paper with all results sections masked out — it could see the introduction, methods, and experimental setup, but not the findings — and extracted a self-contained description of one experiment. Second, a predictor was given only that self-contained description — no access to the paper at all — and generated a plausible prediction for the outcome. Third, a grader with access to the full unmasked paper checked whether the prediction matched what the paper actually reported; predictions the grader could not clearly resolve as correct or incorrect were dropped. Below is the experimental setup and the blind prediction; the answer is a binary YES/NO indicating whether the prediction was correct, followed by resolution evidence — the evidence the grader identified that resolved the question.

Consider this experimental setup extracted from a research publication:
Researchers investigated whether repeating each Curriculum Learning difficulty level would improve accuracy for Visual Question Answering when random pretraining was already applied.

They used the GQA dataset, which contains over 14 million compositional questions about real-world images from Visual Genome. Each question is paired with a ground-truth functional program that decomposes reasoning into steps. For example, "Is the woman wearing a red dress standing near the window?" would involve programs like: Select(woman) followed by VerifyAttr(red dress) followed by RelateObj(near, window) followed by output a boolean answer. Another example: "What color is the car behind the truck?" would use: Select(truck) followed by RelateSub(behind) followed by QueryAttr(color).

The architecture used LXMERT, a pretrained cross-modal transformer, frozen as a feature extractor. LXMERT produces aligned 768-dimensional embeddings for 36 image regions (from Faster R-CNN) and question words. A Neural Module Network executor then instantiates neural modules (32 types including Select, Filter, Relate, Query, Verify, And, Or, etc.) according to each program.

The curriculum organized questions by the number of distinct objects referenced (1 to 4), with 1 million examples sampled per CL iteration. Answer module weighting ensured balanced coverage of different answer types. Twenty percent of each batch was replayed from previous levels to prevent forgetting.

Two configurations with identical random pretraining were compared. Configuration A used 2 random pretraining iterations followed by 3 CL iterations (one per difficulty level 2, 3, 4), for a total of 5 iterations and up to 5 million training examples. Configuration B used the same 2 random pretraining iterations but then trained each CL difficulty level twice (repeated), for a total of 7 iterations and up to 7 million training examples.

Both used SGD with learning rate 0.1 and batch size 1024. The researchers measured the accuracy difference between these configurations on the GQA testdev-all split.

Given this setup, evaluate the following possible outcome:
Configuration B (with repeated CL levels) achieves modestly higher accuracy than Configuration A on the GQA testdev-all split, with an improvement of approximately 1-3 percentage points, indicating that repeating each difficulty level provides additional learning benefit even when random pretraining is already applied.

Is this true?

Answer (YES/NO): YES